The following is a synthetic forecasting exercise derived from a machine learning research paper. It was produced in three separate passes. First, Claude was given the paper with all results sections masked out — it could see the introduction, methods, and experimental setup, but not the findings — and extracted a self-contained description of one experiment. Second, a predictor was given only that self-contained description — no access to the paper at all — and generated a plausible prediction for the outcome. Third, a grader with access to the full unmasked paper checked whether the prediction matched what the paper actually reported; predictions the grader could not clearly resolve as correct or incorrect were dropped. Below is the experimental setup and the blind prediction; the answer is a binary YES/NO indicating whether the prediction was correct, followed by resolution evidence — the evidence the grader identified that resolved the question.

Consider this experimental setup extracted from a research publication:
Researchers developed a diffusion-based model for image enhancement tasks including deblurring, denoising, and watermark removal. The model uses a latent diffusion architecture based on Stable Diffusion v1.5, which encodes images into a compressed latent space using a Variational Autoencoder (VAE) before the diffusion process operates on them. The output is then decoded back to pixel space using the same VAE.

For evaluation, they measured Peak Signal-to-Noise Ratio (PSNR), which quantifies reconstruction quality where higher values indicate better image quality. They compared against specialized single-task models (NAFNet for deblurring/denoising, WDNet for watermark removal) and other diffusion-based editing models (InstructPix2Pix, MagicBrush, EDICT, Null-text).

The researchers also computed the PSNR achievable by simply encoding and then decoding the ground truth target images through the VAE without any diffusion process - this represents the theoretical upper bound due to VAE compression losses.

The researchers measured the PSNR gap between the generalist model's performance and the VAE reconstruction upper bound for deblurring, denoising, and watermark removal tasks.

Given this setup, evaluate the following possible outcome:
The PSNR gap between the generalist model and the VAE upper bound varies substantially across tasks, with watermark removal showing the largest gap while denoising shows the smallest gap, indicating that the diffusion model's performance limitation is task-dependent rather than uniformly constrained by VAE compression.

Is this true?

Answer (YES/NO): NO